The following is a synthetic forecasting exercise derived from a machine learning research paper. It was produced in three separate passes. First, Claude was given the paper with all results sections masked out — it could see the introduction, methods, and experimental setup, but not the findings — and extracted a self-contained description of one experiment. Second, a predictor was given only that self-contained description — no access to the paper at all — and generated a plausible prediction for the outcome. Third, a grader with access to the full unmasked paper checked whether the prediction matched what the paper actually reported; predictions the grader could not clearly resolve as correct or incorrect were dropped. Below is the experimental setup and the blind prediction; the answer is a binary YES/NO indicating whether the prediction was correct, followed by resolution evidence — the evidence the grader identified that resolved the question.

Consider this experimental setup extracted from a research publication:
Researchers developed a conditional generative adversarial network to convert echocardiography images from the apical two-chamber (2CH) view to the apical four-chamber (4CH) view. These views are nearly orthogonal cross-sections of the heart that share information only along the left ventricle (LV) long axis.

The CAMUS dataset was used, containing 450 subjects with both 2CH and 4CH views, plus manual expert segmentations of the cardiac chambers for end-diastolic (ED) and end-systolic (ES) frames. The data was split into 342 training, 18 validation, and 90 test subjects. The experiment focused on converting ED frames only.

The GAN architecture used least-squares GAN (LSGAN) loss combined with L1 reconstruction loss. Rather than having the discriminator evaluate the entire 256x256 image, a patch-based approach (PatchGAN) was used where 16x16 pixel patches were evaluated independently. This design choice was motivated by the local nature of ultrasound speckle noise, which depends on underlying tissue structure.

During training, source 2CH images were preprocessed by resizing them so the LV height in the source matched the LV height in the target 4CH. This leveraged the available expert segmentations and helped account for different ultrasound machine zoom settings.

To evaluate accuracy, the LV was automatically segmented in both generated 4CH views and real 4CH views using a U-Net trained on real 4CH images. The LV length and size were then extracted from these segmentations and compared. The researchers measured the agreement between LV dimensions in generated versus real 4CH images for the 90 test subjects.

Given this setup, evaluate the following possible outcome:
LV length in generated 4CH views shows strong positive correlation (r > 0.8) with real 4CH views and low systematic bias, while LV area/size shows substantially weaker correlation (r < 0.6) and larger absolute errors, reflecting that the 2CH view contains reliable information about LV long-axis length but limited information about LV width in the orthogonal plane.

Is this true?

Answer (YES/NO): NO